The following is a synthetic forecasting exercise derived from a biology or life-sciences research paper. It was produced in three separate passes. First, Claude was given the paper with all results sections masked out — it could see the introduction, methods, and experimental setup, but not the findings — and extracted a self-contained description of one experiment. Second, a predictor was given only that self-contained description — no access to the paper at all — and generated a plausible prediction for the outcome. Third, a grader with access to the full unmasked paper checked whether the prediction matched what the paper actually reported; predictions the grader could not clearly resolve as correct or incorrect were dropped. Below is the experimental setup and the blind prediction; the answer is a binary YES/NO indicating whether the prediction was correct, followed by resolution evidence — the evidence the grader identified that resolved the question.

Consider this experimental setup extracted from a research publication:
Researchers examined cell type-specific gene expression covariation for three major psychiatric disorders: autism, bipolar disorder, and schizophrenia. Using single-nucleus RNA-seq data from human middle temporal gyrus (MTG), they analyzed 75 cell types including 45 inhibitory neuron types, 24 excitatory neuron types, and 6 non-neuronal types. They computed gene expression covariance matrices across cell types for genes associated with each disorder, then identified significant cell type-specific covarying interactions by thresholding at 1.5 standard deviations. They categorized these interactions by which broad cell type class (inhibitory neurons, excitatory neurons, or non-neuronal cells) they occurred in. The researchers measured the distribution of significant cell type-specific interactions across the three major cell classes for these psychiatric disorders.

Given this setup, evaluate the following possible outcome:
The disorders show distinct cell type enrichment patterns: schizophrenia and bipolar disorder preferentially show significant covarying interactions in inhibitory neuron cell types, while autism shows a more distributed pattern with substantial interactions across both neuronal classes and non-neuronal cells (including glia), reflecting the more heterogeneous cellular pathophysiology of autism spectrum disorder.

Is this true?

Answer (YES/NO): NO